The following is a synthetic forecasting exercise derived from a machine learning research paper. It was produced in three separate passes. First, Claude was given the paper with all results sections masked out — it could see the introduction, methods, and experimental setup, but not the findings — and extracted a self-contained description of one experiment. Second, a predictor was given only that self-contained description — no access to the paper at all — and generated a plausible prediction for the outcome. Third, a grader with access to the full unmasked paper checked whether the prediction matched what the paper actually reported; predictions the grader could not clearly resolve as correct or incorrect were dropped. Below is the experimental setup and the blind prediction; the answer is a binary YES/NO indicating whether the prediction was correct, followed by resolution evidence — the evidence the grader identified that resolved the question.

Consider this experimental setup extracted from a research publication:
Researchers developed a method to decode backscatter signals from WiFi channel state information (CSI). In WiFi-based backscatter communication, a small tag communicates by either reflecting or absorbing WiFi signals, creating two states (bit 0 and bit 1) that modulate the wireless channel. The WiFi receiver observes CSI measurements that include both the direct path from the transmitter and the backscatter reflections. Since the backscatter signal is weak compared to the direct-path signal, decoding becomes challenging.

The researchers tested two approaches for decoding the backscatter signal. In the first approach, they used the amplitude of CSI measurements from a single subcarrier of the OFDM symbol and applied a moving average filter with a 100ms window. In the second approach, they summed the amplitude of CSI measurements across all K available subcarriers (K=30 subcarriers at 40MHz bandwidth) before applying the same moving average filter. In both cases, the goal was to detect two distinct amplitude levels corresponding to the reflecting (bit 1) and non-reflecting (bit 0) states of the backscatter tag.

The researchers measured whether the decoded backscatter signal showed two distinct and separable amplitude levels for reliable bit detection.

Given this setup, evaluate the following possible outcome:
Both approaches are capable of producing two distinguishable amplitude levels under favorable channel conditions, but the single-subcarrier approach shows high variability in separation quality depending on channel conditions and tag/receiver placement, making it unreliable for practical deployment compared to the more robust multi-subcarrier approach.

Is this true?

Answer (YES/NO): NO